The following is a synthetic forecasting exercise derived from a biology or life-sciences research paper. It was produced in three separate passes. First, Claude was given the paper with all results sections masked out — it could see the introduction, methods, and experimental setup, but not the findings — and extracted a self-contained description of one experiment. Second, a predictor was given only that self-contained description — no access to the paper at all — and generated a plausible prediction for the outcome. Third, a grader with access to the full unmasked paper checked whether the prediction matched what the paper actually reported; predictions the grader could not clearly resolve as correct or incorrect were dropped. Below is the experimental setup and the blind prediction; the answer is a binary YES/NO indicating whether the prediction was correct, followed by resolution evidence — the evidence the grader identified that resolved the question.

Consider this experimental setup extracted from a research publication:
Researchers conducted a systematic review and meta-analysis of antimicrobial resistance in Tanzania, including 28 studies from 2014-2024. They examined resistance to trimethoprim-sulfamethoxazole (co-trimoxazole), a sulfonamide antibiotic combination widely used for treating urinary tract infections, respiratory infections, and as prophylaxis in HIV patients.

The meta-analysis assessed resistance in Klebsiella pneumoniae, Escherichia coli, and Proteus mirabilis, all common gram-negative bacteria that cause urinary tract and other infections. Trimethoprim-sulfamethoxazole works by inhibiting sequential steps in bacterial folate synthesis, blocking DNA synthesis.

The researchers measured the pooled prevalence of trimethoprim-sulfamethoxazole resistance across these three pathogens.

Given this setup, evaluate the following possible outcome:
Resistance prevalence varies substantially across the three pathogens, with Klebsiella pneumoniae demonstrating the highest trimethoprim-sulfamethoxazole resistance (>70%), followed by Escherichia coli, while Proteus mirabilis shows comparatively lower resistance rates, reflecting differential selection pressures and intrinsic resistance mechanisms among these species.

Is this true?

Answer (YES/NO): YES